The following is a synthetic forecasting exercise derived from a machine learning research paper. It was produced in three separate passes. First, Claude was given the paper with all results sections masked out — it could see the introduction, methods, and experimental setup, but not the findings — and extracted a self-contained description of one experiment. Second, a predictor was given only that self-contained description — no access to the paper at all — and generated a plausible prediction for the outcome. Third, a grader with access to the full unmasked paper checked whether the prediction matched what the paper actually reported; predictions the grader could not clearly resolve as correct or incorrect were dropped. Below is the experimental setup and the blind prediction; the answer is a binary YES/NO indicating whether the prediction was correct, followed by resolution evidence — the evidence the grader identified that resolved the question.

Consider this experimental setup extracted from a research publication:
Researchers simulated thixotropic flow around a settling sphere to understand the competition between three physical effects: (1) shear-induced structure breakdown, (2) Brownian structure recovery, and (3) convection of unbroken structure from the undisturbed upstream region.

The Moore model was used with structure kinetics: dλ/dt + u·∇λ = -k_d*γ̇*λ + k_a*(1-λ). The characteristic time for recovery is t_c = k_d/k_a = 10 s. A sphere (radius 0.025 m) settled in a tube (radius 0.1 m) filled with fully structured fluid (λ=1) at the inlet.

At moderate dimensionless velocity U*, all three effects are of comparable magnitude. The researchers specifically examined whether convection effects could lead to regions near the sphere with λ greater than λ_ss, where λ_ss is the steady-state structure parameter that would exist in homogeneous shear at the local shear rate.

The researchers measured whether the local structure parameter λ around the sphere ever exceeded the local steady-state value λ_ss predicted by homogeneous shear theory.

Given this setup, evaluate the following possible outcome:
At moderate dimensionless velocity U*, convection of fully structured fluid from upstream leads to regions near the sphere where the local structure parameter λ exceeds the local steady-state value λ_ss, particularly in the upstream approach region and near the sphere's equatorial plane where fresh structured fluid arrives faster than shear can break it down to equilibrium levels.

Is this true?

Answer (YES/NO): YES